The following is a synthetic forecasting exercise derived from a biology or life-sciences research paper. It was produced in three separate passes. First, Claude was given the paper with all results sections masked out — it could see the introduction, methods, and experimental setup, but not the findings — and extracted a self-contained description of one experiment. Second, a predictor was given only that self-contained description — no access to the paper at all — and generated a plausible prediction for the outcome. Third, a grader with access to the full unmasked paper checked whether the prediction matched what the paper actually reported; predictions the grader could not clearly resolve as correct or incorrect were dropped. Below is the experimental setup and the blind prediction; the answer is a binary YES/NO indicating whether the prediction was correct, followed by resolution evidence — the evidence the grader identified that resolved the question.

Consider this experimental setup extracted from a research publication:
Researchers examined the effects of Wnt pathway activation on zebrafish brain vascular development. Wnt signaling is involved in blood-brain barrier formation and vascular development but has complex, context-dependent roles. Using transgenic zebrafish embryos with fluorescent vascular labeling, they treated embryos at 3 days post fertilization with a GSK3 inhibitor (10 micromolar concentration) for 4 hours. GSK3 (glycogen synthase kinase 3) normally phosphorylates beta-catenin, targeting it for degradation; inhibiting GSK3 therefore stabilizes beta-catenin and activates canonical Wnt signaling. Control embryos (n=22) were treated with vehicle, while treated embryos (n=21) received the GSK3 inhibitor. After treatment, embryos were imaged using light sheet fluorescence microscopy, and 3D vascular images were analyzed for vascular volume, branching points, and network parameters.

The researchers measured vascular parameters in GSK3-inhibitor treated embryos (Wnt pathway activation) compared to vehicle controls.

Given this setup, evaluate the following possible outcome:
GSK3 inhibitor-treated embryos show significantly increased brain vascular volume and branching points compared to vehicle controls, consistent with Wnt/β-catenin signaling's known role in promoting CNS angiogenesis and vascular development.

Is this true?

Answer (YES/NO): NO